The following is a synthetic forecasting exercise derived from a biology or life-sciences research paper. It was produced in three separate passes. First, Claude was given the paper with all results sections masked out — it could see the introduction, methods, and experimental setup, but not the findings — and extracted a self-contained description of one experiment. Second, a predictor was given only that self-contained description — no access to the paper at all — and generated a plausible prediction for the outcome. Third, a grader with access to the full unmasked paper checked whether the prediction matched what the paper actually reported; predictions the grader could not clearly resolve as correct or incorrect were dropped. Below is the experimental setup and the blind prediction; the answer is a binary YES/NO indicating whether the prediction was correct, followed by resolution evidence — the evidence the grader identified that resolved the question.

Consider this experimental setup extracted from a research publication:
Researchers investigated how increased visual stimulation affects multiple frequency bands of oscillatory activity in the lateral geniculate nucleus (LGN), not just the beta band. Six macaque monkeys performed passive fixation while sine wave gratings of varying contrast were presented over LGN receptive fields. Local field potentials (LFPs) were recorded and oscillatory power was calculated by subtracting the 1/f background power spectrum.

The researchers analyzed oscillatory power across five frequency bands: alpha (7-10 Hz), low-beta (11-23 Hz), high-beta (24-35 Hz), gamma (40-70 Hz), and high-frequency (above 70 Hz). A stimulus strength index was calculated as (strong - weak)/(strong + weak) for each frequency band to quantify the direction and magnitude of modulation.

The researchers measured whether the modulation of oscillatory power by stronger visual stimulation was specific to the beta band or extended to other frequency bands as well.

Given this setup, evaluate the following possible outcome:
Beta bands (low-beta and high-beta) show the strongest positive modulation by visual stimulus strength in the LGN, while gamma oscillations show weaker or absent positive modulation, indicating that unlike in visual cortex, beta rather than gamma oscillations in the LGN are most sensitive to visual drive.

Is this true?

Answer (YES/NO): NO